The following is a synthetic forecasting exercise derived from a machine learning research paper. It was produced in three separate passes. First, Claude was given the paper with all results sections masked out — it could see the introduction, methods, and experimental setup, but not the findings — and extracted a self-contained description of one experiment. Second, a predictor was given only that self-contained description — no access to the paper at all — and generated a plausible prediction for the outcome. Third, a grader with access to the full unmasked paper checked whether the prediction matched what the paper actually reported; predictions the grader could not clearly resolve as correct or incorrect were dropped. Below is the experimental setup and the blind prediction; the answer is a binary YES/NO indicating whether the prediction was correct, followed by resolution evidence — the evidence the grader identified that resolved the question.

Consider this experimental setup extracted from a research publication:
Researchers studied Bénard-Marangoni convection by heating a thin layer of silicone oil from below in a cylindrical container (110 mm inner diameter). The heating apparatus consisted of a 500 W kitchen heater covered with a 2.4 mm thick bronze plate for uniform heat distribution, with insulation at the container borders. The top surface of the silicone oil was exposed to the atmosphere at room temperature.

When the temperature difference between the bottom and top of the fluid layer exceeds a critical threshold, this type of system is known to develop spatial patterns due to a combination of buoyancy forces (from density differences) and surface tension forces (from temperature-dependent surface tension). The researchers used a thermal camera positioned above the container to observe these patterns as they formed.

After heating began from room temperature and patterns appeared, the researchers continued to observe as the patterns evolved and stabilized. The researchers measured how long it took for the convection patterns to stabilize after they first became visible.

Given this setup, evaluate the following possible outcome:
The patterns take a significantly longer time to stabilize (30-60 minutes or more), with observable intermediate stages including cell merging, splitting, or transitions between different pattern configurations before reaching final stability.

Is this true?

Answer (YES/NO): NO